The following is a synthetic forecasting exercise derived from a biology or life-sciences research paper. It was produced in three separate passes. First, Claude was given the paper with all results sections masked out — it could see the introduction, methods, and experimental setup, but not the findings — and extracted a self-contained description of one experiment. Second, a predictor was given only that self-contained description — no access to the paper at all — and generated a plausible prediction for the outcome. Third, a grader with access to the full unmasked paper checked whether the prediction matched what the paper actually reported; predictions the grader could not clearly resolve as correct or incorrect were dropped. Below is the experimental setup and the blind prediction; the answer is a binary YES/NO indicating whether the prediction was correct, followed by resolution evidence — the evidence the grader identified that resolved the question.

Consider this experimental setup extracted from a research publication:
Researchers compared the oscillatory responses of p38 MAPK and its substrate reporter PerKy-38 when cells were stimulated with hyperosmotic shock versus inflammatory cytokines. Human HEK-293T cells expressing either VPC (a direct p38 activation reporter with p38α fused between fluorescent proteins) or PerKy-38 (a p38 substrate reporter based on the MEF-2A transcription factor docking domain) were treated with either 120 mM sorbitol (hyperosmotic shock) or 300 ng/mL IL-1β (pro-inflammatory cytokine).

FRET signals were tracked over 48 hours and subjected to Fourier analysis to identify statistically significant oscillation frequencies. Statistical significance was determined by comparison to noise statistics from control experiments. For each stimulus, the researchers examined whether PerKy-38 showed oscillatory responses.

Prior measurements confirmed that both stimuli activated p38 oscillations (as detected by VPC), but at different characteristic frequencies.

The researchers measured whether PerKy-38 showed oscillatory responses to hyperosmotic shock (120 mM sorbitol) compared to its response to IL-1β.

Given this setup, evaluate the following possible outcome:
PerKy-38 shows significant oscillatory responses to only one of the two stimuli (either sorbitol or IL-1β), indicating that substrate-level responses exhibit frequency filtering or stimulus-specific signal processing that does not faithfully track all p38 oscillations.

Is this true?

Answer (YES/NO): YES